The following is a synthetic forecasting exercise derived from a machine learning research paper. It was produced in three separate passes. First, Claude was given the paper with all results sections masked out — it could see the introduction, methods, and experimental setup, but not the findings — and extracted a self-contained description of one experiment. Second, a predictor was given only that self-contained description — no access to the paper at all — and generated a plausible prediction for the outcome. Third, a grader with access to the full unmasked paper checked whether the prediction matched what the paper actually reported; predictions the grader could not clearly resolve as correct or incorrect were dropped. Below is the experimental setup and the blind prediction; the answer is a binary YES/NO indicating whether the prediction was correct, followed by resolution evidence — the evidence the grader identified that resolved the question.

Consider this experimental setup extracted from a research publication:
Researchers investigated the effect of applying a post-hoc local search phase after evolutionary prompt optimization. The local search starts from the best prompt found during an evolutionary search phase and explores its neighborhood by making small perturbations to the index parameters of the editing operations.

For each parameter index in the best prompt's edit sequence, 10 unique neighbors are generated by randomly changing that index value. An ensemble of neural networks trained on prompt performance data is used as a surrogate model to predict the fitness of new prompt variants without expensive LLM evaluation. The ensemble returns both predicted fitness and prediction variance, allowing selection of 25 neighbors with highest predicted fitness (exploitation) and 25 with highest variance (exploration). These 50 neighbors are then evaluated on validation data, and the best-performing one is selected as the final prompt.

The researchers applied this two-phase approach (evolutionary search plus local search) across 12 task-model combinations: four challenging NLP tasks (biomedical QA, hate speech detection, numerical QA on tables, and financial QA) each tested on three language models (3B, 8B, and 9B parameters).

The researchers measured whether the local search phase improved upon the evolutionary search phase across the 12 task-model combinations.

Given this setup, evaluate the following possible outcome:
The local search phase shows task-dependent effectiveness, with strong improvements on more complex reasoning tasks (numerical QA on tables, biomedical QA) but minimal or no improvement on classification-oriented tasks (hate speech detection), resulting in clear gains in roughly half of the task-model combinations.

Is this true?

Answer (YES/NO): NO